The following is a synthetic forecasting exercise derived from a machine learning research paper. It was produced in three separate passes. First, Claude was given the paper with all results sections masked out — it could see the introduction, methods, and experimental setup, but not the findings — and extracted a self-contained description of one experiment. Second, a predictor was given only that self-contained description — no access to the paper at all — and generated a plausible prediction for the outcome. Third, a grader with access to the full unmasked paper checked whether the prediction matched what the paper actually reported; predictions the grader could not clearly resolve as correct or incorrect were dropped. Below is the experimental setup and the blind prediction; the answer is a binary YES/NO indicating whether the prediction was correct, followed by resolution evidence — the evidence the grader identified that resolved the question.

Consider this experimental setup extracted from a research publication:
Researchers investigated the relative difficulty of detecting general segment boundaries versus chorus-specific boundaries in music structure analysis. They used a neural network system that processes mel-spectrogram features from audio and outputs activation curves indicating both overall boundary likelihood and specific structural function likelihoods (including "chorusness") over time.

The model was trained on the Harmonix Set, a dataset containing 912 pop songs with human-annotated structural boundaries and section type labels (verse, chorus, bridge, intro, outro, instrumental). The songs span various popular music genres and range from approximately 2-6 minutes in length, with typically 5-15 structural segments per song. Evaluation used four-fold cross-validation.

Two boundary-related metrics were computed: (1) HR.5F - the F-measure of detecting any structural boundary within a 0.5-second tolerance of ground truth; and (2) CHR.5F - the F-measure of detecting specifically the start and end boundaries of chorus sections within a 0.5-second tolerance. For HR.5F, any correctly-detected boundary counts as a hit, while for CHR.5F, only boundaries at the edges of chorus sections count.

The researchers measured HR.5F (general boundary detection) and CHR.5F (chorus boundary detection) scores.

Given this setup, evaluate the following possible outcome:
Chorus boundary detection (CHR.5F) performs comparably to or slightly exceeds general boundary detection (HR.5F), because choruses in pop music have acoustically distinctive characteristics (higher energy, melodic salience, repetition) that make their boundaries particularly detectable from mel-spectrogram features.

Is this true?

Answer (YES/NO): NO